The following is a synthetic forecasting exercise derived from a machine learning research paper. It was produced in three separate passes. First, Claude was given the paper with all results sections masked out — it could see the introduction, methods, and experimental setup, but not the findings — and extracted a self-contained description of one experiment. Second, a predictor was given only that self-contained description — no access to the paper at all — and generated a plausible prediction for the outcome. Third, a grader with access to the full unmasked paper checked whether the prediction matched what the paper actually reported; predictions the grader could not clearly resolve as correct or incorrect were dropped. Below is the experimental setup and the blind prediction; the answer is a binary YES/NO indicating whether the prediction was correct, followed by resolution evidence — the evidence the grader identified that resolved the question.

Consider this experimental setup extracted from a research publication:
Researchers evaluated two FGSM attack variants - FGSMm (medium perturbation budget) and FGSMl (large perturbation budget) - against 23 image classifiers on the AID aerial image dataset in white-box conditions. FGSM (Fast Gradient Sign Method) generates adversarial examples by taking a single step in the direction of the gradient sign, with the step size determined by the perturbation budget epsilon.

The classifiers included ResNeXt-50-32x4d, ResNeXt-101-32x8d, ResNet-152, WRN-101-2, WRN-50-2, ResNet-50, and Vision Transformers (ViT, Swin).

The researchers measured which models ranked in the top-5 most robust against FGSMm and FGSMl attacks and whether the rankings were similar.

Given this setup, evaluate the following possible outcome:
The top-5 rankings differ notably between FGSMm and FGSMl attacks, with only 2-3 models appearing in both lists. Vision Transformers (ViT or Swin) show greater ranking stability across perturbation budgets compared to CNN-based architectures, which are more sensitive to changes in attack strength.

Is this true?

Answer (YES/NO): NO